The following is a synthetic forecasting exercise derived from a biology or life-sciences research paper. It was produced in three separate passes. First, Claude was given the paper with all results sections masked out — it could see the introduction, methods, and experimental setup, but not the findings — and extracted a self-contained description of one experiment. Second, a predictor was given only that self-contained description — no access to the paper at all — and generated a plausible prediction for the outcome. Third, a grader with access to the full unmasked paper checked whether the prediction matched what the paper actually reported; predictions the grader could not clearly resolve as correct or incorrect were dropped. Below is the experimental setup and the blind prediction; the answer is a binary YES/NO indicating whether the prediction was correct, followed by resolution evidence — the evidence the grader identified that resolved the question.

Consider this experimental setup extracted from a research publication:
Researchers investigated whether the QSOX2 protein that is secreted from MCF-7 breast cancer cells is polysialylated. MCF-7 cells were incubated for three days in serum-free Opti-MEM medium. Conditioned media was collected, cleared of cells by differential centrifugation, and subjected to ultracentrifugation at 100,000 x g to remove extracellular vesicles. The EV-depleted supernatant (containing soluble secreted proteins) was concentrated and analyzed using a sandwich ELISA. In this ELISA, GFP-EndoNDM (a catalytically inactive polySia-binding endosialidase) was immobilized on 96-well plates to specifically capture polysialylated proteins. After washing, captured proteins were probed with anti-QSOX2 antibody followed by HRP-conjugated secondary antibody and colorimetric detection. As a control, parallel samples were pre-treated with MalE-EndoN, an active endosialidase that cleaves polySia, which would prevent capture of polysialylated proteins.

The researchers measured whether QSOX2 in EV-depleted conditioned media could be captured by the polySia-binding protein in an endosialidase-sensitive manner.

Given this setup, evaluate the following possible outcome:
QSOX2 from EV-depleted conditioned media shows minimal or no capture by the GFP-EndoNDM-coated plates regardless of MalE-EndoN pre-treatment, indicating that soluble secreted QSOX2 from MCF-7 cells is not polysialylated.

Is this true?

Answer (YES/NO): NO